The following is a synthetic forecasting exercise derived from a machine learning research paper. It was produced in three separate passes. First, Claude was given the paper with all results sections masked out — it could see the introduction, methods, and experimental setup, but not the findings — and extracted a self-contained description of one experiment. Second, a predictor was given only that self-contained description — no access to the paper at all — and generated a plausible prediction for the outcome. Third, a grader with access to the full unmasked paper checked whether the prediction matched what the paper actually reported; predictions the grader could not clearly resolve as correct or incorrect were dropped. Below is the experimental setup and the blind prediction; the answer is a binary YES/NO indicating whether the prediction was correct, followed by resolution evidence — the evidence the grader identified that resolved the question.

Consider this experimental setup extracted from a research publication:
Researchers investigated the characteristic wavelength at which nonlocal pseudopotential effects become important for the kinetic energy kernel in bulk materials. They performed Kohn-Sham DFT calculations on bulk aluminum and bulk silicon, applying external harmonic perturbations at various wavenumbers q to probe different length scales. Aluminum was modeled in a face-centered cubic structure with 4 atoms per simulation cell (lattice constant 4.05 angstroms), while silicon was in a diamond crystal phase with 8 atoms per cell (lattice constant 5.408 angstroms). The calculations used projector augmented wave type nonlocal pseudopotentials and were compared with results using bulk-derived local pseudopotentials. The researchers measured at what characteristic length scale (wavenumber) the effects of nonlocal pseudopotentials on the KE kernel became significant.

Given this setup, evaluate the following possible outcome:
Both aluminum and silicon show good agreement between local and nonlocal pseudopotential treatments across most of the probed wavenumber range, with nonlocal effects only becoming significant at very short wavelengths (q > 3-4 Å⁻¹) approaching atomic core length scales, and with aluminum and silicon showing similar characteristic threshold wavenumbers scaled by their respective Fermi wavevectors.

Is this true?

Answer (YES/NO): NO